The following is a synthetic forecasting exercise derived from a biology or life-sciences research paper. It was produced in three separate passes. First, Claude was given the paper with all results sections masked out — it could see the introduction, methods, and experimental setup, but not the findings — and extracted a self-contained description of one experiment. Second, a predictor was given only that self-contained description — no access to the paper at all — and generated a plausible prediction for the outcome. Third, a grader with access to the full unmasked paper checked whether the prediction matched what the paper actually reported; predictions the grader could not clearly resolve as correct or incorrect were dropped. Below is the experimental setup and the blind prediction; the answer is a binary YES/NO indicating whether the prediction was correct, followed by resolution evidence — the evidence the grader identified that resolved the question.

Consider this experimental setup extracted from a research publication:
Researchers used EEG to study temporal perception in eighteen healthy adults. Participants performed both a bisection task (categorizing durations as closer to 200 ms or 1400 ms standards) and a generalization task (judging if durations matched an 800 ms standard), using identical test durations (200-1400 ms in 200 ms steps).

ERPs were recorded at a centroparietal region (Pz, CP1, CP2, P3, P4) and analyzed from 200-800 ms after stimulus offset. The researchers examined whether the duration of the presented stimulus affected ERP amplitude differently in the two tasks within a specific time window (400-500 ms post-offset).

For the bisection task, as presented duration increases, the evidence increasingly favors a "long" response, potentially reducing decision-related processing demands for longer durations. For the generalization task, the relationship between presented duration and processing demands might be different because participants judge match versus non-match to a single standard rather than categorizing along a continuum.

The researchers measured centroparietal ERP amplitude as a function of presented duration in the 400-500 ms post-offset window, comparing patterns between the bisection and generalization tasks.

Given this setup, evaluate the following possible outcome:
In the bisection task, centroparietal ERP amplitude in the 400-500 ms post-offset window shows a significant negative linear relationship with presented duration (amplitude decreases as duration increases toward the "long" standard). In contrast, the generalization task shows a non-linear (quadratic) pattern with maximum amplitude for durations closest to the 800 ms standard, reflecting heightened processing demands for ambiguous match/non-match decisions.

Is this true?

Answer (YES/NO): NO